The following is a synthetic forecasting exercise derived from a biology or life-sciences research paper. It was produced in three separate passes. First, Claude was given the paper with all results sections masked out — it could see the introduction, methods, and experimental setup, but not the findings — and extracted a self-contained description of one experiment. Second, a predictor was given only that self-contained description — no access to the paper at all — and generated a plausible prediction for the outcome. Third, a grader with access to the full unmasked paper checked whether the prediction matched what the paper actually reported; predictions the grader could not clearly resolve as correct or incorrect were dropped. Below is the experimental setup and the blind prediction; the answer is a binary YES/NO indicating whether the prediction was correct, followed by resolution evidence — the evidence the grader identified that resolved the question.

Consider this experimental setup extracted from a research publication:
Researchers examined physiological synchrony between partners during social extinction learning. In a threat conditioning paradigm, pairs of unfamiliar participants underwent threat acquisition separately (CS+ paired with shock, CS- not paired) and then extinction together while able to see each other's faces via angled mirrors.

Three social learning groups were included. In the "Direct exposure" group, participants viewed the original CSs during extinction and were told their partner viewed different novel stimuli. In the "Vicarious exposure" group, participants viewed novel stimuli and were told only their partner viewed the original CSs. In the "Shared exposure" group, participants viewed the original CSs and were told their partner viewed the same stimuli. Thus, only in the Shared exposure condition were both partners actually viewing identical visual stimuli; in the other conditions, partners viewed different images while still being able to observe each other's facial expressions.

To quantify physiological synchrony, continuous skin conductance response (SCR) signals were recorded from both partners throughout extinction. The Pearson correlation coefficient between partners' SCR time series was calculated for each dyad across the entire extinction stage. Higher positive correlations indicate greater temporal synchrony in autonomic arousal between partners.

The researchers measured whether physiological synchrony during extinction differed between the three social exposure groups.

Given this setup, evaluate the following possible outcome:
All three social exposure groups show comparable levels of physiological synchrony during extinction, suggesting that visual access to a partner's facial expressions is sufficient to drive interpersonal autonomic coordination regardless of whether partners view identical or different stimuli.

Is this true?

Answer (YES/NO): YES